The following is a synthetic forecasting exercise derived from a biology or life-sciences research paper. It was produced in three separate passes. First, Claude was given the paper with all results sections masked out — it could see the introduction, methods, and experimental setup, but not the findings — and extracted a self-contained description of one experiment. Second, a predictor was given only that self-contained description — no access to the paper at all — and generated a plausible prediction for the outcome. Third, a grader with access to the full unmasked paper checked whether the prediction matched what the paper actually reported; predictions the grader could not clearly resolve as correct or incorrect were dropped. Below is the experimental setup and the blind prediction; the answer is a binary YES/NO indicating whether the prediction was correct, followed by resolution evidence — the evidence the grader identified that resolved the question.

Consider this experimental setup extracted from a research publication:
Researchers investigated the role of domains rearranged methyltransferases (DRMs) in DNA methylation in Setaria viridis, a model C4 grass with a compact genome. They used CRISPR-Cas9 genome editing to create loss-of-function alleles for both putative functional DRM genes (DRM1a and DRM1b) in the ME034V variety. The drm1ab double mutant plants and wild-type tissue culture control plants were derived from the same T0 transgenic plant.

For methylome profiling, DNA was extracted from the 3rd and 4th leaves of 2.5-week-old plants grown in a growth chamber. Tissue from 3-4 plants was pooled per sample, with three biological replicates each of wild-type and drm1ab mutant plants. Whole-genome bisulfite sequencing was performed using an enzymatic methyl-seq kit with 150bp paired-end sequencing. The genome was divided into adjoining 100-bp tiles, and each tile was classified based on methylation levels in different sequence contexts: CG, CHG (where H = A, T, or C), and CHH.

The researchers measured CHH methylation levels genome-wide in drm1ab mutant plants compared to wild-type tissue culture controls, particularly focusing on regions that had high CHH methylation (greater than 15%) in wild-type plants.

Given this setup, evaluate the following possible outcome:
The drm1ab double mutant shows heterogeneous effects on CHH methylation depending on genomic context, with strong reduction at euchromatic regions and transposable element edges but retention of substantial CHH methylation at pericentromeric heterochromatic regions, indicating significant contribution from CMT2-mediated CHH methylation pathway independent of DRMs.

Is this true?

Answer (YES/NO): NO